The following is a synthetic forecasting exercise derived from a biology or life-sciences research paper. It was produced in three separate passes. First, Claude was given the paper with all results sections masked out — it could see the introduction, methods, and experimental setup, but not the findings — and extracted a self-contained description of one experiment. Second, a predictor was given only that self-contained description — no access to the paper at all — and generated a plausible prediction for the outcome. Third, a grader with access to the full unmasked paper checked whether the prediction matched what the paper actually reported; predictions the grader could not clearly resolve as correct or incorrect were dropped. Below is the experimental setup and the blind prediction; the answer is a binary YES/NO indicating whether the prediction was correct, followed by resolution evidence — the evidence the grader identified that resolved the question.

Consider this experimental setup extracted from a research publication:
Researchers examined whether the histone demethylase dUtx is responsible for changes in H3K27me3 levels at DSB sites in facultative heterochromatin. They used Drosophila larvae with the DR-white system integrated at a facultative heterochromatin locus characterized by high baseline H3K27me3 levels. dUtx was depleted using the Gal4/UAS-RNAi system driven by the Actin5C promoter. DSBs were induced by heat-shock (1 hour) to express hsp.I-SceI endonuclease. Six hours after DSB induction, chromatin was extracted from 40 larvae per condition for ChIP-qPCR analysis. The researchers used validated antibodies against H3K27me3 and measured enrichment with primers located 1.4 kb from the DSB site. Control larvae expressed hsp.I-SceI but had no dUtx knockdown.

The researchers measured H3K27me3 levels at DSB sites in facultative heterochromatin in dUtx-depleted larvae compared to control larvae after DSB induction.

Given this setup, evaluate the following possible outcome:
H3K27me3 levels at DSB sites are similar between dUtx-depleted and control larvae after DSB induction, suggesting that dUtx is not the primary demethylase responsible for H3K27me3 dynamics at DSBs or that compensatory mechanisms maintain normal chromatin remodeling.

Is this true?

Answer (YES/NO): NO